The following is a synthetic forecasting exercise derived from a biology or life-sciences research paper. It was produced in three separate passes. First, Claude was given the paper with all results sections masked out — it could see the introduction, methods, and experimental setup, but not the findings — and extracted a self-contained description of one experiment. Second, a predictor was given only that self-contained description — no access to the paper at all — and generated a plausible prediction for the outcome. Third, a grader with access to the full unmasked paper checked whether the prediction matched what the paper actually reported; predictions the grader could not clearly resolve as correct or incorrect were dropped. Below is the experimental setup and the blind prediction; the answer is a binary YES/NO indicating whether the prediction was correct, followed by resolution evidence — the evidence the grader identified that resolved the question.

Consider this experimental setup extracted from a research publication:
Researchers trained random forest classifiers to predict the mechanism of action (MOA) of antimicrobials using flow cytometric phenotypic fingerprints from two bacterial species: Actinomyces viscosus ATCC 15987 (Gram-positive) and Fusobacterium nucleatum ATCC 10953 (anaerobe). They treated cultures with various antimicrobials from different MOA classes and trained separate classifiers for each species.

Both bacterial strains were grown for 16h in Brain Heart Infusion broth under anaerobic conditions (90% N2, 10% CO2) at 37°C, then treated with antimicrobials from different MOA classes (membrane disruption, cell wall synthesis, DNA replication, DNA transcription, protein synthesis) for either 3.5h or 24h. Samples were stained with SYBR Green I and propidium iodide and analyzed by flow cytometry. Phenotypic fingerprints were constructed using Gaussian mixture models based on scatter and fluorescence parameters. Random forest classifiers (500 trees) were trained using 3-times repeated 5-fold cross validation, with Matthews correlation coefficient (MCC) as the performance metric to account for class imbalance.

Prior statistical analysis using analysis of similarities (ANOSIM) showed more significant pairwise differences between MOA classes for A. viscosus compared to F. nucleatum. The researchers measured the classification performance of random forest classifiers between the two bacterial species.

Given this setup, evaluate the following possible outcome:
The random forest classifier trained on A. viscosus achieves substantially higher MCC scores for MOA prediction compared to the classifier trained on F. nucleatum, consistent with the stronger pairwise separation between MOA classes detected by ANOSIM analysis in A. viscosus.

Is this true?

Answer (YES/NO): NO